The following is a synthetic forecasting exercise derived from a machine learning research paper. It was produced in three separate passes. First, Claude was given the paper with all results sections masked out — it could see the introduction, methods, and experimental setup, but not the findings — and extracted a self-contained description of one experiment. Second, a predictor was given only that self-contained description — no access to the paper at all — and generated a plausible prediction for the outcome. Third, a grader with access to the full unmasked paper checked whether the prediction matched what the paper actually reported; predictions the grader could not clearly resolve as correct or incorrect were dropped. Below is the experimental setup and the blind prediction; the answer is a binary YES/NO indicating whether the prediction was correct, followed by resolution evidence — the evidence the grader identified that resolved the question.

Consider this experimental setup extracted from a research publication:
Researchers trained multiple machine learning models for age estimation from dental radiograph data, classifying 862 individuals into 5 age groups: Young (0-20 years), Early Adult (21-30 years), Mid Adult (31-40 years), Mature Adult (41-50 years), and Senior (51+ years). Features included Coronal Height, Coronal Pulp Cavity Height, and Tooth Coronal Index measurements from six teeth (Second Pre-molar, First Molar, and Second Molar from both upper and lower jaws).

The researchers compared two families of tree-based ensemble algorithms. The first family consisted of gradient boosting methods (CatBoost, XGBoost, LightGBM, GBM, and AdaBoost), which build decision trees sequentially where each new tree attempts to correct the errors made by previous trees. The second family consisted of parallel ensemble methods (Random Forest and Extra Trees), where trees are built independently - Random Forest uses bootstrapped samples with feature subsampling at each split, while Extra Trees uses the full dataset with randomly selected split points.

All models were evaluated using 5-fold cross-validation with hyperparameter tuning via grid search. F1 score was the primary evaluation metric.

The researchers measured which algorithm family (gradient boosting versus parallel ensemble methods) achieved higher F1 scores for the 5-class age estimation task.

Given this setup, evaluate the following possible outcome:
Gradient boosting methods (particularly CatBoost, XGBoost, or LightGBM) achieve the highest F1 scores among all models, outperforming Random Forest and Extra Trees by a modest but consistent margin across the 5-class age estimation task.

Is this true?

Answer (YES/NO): YES